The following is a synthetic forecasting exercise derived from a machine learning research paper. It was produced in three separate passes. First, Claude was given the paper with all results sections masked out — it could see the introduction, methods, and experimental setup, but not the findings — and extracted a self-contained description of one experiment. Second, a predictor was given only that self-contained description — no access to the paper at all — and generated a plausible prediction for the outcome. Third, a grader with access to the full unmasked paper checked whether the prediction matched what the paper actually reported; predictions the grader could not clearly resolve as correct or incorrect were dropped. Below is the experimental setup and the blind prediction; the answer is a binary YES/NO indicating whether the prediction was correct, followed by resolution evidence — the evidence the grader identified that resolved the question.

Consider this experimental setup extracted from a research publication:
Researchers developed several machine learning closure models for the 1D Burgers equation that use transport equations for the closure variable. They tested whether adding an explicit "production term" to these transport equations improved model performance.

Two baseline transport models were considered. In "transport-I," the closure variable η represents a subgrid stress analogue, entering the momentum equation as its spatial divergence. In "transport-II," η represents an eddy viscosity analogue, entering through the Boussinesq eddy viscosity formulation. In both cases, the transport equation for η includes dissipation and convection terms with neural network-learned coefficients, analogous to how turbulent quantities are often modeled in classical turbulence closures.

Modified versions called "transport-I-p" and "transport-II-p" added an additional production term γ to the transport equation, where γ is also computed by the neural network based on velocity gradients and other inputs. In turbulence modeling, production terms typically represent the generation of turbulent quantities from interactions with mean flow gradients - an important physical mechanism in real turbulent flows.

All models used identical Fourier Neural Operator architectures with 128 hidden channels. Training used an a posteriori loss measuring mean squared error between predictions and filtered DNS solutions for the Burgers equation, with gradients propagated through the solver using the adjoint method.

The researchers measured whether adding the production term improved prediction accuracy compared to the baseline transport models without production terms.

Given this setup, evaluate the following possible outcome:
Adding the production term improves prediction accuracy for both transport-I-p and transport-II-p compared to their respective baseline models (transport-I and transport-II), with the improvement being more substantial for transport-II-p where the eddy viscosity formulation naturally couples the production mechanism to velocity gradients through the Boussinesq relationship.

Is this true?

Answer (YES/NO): NO